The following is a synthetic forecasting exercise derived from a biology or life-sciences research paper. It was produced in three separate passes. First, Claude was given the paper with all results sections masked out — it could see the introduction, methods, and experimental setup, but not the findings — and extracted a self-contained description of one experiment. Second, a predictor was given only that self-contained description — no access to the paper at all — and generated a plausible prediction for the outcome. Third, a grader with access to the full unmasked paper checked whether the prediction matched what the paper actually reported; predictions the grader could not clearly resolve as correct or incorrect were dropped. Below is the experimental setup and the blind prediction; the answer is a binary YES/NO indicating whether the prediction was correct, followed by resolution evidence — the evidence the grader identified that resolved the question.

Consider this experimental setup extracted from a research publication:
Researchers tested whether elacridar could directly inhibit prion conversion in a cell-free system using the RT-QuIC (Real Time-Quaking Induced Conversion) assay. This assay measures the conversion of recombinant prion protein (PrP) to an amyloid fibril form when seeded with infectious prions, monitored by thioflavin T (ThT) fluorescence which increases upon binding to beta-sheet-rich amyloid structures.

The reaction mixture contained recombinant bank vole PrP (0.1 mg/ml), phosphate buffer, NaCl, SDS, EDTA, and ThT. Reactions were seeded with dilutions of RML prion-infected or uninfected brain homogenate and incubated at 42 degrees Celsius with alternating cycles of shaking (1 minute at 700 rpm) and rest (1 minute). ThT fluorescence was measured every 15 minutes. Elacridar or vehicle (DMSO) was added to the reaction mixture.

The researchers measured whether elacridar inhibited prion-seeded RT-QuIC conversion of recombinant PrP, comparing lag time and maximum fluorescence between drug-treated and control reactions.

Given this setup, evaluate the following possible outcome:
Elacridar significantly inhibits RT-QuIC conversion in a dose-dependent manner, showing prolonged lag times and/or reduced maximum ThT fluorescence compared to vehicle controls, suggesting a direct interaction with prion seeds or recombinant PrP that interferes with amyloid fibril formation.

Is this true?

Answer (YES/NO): NO